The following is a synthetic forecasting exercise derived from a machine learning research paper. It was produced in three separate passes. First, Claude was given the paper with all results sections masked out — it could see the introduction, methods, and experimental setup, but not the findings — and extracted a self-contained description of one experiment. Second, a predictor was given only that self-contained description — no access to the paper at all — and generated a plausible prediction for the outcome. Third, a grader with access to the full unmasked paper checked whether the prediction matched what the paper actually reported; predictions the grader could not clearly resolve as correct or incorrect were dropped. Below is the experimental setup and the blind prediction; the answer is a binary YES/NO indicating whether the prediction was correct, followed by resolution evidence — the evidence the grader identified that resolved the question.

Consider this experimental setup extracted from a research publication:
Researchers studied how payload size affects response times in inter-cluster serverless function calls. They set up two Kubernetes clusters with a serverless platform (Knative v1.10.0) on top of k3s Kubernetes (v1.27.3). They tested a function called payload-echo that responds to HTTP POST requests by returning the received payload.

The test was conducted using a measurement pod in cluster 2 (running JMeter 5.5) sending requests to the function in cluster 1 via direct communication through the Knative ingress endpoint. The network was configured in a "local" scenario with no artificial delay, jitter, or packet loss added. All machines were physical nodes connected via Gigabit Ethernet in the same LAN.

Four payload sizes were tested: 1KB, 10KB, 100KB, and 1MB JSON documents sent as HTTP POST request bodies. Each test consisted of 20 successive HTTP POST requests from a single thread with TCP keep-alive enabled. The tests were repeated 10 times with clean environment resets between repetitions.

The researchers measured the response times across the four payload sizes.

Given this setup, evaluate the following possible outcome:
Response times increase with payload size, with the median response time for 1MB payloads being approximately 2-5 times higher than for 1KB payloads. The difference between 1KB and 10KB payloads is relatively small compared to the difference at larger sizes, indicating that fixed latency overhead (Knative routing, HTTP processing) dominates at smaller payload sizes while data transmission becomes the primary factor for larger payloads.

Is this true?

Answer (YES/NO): NO